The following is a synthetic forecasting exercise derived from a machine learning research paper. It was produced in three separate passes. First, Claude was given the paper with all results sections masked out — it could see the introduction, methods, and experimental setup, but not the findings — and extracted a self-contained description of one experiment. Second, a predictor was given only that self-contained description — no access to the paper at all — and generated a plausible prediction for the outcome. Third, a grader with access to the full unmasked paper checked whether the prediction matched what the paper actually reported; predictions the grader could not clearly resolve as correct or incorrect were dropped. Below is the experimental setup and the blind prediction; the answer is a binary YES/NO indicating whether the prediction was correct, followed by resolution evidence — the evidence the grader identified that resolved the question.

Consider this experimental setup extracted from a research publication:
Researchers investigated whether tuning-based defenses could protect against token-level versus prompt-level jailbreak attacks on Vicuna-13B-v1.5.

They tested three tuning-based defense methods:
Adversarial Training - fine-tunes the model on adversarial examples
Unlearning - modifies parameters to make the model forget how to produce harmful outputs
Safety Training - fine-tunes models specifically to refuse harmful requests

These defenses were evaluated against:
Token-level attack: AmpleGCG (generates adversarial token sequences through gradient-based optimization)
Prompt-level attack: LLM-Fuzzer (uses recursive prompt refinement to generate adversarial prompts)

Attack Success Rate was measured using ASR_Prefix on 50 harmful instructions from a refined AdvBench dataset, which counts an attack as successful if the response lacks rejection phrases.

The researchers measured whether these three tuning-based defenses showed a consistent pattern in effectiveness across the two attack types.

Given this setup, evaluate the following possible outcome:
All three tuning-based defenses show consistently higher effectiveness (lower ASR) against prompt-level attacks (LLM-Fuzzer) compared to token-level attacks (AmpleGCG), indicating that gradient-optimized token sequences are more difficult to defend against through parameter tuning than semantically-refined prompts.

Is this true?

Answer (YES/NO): YES